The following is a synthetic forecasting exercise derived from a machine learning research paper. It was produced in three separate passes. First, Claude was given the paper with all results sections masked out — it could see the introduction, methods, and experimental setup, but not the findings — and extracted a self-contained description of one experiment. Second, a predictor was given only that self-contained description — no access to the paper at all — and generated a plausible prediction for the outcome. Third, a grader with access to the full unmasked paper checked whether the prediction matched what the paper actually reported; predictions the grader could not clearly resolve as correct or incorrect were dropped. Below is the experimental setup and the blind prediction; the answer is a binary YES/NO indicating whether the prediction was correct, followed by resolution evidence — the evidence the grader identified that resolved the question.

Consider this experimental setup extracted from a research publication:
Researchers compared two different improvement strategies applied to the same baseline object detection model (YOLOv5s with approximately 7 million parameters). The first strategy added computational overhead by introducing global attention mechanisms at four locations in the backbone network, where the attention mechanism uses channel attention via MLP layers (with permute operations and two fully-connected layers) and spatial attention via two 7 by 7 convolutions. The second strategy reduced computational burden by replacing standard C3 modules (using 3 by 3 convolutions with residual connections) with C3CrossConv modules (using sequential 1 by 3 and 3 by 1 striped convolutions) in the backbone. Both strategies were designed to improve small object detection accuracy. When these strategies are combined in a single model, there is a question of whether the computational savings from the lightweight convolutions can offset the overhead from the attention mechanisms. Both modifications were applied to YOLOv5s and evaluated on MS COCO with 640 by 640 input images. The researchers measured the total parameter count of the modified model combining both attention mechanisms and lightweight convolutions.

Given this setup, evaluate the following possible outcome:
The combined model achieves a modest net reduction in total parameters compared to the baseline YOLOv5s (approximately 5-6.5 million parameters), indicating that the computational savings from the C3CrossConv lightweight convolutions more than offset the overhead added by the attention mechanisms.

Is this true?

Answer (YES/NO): NO